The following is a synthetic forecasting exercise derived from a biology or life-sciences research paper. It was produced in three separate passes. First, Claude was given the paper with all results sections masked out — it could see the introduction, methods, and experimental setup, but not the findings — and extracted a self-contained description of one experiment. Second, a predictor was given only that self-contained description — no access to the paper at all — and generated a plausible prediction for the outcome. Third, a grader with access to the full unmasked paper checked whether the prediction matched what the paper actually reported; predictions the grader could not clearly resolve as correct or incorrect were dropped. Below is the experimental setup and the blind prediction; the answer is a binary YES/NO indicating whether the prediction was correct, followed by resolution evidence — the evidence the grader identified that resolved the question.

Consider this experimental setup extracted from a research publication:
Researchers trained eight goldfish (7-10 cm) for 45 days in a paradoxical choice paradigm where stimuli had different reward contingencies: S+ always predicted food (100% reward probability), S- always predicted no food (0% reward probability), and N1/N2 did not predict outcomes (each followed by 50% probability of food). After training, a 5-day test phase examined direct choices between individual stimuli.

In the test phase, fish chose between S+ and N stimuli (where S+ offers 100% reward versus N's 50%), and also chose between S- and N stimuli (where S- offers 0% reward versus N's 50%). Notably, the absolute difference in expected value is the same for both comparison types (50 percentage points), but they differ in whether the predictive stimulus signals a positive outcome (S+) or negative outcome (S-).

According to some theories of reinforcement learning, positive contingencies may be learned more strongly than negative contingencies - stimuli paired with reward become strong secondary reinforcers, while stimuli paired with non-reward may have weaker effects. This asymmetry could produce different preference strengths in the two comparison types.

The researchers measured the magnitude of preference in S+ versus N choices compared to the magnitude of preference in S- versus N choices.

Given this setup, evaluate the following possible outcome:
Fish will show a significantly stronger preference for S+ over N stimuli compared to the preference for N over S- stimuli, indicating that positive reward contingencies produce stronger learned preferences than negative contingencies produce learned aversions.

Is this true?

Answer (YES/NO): NO